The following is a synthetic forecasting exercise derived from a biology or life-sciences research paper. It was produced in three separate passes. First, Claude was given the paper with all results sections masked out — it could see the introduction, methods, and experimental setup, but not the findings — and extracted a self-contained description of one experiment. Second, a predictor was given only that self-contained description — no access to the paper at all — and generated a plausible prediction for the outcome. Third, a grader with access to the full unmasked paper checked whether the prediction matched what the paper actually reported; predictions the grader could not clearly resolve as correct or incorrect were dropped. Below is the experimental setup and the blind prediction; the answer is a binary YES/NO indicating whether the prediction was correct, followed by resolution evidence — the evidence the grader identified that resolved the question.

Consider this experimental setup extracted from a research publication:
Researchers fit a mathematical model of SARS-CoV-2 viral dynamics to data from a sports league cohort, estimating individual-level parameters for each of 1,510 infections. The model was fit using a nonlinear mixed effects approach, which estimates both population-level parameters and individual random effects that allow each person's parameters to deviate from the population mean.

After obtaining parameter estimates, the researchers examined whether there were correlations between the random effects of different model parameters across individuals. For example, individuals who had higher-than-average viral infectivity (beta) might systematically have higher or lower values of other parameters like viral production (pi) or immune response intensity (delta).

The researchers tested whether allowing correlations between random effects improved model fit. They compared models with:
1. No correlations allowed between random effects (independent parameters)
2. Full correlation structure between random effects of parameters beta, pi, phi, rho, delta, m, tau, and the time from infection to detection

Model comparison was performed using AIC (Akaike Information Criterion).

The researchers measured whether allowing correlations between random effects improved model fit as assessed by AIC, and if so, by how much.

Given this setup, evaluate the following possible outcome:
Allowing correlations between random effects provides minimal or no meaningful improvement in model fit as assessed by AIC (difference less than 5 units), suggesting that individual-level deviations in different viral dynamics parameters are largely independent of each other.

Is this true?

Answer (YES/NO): NO